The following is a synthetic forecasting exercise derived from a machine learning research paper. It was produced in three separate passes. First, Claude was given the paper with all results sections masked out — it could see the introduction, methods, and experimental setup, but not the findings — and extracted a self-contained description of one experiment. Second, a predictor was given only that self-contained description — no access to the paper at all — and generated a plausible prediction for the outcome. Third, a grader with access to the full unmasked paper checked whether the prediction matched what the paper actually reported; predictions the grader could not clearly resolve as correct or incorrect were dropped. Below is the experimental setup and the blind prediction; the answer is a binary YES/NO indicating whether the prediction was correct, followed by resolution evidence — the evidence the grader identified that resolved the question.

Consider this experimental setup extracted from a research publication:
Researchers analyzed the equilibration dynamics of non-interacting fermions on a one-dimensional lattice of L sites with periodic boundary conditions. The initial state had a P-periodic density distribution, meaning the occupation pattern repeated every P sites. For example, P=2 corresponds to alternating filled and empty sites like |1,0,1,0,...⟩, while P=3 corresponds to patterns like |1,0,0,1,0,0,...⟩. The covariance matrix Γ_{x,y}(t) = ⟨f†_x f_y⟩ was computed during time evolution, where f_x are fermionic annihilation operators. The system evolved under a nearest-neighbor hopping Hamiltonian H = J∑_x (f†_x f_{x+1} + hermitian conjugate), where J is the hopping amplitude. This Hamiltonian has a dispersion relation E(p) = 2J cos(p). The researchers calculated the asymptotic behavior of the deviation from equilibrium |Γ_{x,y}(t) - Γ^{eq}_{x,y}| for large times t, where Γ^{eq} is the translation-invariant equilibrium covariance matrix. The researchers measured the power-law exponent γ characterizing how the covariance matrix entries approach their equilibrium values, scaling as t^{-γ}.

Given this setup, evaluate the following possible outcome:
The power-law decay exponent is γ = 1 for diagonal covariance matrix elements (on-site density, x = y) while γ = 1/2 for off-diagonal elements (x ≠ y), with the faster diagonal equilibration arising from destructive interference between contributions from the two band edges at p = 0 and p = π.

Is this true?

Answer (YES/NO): NO